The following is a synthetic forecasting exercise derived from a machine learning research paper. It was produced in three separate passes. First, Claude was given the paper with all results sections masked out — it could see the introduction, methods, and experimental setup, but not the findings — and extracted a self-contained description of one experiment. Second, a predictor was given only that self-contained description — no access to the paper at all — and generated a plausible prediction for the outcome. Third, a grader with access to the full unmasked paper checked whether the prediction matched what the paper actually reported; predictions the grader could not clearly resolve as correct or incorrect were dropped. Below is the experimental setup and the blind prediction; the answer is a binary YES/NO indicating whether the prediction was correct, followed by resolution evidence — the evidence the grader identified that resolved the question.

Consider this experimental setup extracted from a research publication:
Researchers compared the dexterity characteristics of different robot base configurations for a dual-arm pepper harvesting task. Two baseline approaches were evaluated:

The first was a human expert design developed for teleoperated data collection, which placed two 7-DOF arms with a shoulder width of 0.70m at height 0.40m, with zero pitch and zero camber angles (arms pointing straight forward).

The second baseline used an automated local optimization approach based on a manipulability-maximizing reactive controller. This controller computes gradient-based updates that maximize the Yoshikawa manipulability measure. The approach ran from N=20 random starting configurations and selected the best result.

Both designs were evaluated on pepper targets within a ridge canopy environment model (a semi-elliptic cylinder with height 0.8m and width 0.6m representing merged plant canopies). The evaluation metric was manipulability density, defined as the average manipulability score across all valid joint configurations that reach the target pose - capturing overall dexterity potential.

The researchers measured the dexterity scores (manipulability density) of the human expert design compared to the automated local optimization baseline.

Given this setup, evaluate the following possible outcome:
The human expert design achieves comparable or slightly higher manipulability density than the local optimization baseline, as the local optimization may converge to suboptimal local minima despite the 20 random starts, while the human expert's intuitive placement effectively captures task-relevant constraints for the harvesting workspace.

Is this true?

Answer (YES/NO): NO